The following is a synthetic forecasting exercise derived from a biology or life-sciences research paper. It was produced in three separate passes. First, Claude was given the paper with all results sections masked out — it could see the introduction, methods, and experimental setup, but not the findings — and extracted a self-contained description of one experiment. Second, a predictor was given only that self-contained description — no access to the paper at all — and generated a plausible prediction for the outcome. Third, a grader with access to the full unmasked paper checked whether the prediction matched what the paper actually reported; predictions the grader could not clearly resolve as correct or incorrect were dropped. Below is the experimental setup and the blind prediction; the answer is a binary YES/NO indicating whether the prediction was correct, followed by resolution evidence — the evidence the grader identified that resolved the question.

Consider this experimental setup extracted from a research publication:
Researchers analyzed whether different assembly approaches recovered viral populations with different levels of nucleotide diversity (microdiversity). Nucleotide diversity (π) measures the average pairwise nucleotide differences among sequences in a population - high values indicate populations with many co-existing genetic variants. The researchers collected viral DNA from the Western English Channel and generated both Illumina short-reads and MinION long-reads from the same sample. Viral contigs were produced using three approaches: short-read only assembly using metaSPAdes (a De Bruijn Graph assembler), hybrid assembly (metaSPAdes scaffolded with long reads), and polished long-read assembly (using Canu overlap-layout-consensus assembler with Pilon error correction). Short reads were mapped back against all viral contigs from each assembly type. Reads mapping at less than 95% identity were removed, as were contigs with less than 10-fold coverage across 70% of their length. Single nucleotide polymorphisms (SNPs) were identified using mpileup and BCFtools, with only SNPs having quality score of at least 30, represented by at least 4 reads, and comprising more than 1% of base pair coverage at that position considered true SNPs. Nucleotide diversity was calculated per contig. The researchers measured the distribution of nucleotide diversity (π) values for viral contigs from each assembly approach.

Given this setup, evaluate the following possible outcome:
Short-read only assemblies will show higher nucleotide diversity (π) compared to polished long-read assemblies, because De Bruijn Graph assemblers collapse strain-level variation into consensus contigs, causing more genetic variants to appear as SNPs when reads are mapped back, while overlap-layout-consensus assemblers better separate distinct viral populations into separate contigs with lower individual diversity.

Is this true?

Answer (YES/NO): NO